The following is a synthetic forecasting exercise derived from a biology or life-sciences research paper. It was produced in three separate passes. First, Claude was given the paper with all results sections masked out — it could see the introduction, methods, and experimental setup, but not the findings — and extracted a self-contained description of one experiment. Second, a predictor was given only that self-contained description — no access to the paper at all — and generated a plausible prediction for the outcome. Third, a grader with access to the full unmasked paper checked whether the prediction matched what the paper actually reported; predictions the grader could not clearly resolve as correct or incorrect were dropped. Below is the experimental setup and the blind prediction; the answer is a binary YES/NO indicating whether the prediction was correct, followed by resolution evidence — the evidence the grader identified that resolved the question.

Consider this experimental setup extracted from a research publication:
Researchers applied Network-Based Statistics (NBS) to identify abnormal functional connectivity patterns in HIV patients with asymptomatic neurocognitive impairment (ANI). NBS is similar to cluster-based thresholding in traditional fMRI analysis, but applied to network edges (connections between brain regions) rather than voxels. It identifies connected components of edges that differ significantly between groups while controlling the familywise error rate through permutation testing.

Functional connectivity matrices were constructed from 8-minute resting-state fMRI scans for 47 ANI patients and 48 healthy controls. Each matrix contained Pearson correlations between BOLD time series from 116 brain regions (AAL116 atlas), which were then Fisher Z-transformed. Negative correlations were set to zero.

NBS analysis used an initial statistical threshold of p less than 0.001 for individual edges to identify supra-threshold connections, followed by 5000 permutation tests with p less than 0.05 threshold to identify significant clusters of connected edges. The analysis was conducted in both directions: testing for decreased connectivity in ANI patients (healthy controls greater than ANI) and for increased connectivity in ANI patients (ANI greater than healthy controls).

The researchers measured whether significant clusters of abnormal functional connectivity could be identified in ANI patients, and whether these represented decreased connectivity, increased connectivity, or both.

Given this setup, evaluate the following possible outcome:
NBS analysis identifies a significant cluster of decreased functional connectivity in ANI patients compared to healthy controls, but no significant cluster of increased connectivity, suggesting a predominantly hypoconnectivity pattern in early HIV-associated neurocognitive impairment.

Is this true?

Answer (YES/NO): NO